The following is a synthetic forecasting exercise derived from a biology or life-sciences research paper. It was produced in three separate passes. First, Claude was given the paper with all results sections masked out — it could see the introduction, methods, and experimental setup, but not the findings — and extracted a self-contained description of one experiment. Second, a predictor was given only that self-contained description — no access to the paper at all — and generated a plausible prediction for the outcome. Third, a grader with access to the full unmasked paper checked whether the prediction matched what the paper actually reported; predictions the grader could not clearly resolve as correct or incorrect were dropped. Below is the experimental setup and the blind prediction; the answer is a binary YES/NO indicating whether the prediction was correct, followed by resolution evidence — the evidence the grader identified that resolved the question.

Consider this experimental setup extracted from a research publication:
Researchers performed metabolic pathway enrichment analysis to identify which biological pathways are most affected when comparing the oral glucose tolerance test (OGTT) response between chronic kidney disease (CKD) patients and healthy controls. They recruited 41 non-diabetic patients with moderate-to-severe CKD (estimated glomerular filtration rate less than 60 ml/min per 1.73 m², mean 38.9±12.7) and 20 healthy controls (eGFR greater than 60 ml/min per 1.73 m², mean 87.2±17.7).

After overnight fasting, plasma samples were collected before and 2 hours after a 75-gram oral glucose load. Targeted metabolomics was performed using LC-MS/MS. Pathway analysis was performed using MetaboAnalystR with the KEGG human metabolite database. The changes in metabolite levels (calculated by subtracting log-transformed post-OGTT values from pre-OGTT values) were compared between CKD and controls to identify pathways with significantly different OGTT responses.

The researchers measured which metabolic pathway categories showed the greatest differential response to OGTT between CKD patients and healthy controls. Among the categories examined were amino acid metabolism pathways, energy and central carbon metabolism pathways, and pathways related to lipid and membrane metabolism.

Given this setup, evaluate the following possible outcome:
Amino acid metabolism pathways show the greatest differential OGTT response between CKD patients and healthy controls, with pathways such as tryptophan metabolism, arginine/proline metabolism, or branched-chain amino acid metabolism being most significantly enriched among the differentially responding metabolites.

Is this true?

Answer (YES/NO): NO